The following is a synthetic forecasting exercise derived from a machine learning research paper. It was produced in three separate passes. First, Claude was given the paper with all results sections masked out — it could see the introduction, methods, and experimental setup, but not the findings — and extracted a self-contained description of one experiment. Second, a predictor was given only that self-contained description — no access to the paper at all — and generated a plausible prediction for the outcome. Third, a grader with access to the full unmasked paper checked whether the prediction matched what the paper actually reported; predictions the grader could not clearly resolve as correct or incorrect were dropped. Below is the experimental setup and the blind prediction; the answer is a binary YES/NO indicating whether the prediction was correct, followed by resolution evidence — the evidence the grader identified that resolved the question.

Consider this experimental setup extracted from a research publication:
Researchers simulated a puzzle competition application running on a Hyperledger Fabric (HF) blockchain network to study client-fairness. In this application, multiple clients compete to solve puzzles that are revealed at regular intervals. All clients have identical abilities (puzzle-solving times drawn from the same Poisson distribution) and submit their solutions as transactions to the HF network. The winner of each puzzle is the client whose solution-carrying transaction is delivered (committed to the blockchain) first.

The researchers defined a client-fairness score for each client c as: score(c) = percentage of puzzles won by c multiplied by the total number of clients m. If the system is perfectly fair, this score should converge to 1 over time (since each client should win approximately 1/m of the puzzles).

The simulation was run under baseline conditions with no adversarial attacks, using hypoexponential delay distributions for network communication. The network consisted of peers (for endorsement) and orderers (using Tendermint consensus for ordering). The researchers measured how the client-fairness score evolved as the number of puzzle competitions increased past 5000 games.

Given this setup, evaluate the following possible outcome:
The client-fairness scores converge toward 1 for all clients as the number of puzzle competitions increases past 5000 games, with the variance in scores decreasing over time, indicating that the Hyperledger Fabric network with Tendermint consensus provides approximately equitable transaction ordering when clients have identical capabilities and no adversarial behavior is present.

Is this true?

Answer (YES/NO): YES